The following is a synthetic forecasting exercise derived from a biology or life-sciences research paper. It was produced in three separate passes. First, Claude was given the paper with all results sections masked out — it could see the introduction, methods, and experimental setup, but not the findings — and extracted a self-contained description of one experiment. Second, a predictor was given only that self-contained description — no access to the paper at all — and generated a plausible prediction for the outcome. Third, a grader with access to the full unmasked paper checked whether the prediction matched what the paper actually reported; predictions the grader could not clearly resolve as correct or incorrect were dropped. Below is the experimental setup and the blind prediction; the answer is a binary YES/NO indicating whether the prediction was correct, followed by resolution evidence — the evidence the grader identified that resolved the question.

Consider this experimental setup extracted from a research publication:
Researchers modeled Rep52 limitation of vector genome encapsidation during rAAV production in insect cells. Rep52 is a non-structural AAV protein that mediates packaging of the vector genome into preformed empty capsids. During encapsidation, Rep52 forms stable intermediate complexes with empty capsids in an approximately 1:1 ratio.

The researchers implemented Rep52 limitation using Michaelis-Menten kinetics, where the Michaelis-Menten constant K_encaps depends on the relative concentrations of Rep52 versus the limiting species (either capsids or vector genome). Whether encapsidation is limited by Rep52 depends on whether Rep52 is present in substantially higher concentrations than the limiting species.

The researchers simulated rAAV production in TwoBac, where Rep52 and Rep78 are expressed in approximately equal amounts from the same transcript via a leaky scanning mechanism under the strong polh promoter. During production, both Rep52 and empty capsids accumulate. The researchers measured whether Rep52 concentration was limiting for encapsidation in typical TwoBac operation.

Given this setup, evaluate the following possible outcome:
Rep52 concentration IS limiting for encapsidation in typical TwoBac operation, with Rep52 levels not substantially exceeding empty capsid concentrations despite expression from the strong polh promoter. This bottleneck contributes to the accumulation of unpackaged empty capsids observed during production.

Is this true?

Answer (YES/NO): NO